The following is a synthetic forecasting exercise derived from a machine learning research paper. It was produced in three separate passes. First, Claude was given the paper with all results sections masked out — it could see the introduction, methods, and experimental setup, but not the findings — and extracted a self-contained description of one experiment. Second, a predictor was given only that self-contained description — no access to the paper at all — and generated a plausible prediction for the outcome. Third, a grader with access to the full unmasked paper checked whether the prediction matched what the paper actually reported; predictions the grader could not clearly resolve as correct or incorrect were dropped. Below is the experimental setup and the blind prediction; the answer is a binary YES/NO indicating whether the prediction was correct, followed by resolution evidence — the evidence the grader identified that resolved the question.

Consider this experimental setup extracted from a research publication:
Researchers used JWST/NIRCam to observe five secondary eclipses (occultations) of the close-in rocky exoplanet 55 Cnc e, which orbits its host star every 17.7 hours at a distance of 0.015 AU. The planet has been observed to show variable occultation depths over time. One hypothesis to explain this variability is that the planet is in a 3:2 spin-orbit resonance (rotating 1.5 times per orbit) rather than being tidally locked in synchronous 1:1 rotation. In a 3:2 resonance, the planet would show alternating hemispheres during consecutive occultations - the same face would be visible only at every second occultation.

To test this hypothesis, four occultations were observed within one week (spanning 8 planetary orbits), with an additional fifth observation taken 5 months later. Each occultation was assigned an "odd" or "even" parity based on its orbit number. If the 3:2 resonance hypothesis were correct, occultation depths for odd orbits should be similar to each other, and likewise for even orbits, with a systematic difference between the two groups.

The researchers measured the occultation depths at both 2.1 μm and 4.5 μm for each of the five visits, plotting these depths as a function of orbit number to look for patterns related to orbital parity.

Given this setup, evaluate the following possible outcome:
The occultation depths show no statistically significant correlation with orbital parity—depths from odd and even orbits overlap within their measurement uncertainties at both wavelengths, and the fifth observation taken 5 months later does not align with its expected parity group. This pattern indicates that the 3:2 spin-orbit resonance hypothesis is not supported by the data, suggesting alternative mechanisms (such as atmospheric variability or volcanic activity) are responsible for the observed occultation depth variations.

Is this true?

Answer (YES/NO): YES